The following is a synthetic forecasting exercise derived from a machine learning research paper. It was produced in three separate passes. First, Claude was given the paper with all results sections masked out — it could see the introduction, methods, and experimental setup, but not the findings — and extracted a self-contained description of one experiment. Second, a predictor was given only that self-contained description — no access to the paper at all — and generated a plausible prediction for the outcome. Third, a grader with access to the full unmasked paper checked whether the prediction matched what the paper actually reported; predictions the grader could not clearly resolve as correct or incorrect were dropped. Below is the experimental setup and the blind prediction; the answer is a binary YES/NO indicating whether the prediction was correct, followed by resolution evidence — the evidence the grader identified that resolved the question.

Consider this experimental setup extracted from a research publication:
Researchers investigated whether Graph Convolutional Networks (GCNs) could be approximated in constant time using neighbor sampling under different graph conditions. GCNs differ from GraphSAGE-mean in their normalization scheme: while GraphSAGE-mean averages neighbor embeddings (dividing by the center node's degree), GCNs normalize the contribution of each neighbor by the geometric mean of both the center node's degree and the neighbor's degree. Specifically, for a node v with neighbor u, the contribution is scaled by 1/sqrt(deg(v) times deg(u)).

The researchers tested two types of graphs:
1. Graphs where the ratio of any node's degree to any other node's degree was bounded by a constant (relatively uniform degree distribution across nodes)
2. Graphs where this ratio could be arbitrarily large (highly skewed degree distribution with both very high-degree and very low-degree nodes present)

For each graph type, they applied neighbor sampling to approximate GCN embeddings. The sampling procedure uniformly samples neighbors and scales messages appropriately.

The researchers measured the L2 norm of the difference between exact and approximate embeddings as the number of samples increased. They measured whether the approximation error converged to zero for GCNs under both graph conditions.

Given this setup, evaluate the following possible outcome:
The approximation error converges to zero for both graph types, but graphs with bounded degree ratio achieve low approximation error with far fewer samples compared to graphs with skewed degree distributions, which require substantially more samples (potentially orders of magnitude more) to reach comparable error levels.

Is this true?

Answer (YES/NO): NO